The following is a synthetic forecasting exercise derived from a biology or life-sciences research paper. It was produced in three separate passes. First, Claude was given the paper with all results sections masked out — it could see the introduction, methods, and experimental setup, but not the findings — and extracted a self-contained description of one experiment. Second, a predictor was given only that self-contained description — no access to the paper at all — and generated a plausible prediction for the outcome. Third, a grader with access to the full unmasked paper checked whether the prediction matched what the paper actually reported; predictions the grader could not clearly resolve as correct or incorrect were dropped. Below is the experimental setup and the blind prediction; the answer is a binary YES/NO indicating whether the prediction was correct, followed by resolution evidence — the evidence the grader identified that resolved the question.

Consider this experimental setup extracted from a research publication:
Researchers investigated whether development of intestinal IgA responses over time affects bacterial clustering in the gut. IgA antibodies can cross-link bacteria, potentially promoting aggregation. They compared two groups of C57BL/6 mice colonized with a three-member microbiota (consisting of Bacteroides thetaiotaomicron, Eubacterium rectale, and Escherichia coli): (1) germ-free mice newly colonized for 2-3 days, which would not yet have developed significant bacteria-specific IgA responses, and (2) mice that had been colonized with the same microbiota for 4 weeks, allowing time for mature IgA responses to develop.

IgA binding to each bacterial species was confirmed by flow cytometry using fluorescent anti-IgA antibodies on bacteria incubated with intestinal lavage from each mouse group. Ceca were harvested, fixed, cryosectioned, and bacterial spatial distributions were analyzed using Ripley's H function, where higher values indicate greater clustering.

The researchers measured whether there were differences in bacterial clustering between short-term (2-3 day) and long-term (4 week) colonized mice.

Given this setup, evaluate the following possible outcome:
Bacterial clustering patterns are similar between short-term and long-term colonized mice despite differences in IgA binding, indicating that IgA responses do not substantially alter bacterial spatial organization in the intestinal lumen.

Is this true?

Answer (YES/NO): YES